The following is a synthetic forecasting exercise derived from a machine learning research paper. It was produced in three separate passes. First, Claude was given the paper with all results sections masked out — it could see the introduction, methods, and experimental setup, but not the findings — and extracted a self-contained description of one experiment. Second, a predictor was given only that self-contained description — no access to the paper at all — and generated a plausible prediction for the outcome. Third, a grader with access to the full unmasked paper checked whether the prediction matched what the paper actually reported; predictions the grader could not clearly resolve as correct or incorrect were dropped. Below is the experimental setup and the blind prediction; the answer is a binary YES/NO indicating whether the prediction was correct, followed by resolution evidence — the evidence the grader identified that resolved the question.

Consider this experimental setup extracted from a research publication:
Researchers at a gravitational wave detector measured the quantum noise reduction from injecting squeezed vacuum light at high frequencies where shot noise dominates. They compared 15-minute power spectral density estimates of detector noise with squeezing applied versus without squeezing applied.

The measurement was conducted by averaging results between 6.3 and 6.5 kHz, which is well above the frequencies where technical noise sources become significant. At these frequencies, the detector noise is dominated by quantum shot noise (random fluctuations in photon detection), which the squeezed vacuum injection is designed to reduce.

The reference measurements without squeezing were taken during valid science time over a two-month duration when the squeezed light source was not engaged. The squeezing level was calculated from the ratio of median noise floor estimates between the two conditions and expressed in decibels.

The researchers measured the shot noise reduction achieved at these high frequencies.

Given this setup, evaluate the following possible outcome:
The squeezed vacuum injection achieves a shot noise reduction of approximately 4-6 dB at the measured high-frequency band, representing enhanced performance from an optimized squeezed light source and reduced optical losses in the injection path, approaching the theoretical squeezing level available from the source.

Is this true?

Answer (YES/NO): YES